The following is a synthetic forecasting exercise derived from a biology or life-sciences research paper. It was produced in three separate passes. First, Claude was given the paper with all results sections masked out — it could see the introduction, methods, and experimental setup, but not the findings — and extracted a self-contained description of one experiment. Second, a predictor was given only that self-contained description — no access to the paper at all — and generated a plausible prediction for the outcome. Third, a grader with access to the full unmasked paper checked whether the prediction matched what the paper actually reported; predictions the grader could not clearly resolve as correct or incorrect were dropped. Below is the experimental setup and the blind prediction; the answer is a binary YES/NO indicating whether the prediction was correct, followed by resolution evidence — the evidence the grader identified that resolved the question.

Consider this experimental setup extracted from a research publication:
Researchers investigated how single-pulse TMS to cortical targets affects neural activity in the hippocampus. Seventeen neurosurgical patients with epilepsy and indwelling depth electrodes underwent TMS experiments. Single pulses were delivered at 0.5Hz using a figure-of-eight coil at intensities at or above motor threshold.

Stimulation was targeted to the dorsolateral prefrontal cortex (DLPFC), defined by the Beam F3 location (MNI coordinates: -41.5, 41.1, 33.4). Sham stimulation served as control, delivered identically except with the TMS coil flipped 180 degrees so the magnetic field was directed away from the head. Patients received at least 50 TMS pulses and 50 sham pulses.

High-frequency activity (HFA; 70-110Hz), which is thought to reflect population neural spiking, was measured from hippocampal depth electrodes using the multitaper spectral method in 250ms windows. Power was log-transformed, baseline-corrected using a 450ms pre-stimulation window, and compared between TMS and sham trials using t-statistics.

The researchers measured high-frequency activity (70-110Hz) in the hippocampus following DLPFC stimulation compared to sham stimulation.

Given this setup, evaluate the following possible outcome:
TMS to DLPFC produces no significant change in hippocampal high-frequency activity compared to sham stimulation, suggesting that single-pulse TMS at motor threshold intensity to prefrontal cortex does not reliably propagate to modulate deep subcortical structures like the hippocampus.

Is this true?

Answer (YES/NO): NO